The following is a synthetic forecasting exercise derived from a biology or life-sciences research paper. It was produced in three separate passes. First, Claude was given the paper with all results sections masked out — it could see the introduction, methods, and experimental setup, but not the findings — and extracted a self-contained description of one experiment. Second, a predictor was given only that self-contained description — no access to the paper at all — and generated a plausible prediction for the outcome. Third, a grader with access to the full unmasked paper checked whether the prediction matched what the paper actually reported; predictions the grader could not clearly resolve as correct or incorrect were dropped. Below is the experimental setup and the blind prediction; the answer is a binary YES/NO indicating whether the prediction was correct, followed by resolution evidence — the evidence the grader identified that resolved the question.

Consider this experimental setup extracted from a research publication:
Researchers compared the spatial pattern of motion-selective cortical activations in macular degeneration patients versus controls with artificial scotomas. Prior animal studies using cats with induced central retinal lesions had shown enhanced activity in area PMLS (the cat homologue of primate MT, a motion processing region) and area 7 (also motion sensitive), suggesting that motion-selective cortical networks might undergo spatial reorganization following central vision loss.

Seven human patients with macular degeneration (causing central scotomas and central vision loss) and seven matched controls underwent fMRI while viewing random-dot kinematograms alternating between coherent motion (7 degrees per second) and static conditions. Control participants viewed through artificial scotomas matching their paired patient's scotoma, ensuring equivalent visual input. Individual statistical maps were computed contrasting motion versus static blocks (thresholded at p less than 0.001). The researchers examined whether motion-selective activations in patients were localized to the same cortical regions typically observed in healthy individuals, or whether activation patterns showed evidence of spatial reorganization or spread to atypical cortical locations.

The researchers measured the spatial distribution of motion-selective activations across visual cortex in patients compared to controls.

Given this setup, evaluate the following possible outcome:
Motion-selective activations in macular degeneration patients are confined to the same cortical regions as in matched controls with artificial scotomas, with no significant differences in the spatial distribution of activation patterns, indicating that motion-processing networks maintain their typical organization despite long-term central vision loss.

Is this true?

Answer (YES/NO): YES